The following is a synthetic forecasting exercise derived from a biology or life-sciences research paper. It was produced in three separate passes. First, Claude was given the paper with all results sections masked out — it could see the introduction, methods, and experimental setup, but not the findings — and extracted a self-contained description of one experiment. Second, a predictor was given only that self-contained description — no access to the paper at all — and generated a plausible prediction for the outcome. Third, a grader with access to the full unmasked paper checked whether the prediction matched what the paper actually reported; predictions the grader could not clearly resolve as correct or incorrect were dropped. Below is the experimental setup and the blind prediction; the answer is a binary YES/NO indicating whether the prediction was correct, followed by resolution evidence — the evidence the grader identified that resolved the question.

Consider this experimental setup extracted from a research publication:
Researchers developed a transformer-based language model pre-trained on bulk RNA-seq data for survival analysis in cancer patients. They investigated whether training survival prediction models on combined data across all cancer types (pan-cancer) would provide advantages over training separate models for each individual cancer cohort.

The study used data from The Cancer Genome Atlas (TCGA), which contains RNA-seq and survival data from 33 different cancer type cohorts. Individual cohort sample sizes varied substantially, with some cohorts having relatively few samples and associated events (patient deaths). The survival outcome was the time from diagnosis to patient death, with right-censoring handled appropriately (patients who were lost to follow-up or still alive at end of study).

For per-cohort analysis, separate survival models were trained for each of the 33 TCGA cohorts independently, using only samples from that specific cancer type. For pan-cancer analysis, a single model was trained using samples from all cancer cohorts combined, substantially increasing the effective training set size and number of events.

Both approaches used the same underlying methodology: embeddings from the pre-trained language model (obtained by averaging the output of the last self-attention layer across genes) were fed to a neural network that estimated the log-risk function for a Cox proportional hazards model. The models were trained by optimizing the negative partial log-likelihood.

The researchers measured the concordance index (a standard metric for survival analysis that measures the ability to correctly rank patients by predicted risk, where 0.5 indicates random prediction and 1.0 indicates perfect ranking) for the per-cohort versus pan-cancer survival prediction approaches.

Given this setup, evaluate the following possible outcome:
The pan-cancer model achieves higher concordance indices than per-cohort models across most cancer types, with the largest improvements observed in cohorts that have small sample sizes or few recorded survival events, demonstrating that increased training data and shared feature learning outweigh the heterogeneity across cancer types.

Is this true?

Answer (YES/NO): NO